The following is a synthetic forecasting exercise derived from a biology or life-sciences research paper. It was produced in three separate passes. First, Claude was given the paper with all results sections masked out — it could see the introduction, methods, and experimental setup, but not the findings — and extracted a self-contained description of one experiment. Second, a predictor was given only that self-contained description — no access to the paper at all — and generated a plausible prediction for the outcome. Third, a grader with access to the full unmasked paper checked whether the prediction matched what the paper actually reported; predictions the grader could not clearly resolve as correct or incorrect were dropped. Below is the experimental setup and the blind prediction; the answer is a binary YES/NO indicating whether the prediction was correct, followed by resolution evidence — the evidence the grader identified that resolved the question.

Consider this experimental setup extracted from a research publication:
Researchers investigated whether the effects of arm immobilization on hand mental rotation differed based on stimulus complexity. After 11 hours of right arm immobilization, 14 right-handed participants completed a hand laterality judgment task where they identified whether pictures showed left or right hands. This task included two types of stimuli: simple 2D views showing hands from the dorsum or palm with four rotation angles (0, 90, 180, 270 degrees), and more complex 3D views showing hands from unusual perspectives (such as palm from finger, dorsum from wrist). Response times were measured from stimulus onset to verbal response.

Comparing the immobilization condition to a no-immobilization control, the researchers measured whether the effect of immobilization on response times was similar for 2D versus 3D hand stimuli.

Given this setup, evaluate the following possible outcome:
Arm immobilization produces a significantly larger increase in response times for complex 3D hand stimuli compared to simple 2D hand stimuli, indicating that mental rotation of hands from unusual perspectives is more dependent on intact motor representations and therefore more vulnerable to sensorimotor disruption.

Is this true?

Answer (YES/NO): NO